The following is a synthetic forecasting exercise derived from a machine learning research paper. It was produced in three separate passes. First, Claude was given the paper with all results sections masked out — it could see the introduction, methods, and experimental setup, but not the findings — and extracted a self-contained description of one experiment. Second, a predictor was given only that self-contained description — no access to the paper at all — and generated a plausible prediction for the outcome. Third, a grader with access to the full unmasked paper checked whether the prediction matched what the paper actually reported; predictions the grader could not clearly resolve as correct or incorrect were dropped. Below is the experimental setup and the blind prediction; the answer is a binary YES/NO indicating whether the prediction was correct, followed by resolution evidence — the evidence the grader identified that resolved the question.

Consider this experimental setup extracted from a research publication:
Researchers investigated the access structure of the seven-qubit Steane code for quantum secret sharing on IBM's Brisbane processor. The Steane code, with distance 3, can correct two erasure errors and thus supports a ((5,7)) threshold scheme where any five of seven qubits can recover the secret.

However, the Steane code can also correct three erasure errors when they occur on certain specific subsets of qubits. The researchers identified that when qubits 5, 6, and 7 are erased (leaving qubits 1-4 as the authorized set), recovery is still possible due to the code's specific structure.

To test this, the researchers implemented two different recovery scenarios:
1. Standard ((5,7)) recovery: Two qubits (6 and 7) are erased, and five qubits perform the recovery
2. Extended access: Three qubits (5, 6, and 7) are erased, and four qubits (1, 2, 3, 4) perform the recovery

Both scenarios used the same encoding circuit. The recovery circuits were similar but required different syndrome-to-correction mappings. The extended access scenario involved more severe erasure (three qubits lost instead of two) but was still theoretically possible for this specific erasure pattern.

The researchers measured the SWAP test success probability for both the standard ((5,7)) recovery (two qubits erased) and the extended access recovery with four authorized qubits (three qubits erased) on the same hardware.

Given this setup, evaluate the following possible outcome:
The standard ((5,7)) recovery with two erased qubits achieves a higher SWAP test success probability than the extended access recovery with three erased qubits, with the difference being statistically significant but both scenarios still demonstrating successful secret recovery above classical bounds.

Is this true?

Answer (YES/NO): NO